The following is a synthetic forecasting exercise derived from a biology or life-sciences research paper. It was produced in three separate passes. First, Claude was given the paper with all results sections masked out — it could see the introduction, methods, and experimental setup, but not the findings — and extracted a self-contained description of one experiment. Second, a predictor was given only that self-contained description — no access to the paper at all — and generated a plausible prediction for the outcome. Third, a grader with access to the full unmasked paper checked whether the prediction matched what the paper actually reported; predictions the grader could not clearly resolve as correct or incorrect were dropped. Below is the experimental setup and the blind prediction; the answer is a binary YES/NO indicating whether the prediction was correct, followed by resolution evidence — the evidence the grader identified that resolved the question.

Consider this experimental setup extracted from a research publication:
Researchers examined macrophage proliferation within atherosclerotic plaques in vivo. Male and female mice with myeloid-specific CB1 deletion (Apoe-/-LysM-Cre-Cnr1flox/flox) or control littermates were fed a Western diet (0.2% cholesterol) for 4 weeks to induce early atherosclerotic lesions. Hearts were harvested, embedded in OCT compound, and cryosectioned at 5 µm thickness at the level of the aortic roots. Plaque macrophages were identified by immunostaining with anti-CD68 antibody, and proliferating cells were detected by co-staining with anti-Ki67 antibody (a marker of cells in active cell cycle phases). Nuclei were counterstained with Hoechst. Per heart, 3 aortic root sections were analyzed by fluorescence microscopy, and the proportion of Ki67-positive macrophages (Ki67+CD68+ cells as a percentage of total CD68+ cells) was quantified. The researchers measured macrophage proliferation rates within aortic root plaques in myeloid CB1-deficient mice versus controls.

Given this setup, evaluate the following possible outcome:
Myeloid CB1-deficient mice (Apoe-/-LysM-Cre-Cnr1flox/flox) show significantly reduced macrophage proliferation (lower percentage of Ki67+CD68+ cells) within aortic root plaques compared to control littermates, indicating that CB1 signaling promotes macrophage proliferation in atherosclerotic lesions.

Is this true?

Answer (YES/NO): NO